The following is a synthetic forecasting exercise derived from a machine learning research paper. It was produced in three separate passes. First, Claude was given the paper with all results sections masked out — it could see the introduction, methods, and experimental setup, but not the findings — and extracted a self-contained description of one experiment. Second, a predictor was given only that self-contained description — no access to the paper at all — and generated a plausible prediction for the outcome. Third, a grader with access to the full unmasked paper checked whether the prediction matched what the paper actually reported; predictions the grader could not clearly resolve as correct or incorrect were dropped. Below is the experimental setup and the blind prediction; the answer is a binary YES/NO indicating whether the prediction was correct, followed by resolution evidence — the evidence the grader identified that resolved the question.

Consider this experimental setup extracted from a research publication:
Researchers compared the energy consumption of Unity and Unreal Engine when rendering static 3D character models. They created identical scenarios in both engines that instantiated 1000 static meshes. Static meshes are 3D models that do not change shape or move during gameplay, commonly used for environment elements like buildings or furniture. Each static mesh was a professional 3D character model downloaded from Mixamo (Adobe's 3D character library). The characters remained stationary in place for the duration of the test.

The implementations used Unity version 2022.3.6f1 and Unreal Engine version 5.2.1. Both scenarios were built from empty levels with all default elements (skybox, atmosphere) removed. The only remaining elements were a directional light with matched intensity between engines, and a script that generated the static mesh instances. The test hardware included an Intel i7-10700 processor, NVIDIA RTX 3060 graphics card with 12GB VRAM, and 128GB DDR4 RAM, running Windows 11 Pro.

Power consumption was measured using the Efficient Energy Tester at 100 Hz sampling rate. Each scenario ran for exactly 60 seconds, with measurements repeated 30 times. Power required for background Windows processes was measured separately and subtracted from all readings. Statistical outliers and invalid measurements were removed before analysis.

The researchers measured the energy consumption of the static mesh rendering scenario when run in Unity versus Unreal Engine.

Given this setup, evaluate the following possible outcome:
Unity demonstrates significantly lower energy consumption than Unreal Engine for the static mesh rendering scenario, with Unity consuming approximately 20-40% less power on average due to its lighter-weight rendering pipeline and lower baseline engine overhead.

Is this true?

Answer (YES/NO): NO